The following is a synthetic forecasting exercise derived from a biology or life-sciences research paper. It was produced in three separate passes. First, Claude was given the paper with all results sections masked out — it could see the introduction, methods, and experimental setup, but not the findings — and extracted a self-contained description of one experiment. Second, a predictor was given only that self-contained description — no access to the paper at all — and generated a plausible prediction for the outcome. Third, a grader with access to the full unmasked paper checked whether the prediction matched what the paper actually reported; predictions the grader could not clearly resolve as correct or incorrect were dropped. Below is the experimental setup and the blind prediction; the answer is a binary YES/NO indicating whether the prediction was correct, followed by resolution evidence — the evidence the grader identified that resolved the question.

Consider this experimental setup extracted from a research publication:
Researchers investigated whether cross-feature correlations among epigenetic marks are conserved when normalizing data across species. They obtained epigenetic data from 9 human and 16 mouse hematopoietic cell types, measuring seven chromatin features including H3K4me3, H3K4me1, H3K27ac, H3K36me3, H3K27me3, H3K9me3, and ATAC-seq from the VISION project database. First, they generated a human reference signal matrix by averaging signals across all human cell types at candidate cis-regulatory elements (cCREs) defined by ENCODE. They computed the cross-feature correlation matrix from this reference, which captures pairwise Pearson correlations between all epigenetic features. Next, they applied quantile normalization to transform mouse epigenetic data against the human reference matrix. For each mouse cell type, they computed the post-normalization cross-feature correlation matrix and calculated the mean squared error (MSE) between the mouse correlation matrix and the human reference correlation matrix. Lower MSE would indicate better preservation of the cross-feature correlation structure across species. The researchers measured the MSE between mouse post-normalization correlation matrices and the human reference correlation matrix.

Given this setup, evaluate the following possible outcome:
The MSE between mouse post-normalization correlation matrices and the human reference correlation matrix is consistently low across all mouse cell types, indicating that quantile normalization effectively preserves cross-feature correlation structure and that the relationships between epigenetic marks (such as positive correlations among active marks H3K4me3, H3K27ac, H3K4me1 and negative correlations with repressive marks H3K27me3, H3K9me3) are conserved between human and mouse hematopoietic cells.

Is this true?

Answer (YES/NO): NO